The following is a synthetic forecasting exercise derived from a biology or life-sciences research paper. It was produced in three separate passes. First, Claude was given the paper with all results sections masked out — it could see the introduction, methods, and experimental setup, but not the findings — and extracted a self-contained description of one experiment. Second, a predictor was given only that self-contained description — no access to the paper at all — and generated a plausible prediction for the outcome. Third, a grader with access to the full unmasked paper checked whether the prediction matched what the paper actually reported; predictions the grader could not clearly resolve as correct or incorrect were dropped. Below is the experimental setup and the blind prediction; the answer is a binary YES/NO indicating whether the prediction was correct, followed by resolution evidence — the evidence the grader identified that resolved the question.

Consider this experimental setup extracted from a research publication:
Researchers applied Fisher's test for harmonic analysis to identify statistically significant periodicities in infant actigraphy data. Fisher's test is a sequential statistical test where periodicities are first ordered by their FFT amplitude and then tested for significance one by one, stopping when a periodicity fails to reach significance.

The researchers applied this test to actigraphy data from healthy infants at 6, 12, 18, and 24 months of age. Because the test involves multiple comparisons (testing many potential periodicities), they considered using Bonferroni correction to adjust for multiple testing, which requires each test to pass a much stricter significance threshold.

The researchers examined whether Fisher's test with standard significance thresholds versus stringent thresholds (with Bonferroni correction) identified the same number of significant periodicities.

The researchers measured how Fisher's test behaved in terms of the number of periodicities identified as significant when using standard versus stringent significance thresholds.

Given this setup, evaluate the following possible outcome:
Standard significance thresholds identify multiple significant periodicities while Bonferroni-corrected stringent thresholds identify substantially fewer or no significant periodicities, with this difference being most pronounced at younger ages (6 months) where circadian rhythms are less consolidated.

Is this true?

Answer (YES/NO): NO